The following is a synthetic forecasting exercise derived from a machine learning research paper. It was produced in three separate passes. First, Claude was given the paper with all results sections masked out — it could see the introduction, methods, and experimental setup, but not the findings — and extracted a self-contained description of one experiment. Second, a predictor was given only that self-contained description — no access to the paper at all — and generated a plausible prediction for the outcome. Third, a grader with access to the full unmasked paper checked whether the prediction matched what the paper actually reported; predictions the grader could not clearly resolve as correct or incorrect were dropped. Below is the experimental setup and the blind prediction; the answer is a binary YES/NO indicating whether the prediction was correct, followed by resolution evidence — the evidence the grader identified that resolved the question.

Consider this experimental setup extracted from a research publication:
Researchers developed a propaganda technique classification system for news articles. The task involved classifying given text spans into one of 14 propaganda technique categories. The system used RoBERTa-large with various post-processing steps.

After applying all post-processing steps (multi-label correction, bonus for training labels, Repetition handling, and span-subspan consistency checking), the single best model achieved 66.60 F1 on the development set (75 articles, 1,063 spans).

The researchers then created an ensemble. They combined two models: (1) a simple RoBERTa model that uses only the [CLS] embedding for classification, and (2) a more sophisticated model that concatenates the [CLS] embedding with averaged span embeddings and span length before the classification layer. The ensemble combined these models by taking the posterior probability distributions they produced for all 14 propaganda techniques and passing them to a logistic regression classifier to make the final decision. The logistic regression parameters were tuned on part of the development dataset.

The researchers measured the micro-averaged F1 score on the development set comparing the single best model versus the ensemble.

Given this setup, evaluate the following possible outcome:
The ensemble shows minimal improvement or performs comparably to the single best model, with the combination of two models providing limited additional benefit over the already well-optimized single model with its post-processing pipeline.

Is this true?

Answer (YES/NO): NO